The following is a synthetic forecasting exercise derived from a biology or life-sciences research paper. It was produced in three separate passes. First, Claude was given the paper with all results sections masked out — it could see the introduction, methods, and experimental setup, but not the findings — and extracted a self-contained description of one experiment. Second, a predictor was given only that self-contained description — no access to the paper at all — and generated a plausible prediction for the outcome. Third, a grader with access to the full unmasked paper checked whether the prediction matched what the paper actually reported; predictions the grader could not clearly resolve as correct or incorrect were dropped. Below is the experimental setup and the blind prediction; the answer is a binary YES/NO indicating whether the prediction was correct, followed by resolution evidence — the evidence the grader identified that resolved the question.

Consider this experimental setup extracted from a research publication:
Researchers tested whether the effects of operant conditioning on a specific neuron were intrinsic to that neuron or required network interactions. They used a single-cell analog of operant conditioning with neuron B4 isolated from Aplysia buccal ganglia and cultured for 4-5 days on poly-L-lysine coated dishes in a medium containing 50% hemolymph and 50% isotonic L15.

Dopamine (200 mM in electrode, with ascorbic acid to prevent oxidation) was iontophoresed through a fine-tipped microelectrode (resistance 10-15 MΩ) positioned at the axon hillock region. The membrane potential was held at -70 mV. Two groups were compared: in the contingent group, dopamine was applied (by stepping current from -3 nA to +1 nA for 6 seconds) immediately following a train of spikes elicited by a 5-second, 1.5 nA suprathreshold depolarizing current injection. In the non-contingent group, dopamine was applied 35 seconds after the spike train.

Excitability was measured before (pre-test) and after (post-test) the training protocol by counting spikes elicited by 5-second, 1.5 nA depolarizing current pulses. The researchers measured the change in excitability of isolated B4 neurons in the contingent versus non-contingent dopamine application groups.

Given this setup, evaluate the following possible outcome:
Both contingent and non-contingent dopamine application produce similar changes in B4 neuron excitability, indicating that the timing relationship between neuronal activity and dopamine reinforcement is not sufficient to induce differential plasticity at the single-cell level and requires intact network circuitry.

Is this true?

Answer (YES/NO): NO